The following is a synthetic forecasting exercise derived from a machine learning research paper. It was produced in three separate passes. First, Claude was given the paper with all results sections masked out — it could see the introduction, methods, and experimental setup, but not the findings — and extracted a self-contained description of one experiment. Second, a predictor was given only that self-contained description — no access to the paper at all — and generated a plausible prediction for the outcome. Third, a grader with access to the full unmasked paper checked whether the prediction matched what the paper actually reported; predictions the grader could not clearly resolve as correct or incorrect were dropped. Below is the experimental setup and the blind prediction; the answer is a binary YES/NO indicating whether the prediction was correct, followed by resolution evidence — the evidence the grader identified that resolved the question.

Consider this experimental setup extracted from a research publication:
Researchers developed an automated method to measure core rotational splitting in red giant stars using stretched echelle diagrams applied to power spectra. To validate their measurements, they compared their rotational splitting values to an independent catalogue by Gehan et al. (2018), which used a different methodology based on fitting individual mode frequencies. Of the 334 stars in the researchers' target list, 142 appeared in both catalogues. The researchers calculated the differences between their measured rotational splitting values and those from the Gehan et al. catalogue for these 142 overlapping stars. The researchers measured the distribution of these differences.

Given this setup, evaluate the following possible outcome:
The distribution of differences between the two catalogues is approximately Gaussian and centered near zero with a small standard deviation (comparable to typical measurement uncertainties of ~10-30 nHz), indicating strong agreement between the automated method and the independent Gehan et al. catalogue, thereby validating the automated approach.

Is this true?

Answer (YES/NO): NO